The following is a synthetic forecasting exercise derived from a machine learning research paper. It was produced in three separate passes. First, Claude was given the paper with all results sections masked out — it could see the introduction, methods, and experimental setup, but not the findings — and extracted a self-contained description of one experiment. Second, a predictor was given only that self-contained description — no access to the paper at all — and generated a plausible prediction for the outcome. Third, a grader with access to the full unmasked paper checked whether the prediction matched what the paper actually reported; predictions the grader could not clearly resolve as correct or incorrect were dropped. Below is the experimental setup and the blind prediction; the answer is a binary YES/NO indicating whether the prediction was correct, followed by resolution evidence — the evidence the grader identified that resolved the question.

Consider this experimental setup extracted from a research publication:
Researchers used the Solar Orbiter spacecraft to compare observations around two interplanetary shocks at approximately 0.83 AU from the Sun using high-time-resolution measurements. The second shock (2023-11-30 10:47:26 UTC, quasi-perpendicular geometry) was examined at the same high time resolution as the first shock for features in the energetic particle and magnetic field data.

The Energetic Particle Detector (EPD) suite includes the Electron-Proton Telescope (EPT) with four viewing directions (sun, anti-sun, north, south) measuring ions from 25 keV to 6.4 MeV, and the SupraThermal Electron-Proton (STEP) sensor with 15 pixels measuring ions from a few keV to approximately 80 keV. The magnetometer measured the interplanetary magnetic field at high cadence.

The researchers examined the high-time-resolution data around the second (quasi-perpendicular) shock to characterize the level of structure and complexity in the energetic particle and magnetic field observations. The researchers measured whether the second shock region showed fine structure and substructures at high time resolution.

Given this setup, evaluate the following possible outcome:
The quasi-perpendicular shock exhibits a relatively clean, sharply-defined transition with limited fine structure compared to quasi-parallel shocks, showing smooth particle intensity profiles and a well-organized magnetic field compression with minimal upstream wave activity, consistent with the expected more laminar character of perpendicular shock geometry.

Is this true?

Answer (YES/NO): NO